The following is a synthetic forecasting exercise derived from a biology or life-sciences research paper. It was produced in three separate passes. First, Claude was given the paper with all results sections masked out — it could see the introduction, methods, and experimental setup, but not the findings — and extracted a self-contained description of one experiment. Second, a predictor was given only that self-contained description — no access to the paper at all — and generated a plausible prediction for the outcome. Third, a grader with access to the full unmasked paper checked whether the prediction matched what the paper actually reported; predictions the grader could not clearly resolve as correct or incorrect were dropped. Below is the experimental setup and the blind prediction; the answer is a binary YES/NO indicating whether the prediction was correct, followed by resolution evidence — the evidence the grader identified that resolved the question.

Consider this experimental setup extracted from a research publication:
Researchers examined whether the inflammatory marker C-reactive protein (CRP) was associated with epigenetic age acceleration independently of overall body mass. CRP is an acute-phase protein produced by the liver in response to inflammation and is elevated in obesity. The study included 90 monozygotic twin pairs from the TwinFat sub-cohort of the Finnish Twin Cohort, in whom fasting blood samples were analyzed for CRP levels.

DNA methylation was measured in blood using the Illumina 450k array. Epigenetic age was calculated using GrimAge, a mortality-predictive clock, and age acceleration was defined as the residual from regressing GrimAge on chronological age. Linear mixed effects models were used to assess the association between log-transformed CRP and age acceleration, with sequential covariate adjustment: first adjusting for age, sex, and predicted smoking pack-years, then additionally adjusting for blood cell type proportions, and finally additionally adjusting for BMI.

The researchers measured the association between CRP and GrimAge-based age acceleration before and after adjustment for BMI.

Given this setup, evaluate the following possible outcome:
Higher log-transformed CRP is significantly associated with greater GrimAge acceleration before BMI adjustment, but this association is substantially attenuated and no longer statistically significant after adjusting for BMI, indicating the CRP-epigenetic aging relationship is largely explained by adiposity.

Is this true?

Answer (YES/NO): NO